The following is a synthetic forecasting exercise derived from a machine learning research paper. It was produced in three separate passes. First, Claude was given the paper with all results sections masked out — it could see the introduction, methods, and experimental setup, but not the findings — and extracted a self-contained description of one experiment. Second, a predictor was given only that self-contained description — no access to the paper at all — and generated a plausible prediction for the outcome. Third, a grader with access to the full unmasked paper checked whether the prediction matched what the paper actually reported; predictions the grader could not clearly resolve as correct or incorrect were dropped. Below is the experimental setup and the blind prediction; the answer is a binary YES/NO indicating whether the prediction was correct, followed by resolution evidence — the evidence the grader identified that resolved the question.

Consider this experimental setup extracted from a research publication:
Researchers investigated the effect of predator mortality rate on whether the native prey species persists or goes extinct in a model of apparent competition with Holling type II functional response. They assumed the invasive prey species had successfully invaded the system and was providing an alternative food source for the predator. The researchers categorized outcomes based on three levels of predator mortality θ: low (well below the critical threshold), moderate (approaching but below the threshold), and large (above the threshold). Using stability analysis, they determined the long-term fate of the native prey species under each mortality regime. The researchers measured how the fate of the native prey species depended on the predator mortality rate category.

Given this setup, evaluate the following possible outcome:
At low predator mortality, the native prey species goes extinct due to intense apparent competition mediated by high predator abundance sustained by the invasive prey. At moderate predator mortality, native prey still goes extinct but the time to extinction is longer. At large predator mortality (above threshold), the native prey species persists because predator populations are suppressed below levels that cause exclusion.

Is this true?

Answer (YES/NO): NO